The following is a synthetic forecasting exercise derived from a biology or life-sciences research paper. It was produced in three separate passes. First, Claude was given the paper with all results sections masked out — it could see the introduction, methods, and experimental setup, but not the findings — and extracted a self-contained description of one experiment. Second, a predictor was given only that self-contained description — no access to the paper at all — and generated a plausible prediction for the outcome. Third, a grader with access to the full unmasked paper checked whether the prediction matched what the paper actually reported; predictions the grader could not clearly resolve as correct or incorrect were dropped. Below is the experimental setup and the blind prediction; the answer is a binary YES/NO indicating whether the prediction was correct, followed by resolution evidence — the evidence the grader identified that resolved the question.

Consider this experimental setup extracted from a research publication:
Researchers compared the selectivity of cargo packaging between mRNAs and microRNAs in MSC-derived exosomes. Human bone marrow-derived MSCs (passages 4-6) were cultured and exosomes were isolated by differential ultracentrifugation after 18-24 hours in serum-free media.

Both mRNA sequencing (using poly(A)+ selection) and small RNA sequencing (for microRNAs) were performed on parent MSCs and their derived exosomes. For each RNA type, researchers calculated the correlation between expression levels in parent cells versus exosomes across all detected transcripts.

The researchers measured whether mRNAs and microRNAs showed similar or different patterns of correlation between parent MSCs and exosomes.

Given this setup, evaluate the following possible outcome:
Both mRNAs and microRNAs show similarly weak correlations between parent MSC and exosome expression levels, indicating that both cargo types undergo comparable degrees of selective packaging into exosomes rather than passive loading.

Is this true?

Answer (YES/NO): NO